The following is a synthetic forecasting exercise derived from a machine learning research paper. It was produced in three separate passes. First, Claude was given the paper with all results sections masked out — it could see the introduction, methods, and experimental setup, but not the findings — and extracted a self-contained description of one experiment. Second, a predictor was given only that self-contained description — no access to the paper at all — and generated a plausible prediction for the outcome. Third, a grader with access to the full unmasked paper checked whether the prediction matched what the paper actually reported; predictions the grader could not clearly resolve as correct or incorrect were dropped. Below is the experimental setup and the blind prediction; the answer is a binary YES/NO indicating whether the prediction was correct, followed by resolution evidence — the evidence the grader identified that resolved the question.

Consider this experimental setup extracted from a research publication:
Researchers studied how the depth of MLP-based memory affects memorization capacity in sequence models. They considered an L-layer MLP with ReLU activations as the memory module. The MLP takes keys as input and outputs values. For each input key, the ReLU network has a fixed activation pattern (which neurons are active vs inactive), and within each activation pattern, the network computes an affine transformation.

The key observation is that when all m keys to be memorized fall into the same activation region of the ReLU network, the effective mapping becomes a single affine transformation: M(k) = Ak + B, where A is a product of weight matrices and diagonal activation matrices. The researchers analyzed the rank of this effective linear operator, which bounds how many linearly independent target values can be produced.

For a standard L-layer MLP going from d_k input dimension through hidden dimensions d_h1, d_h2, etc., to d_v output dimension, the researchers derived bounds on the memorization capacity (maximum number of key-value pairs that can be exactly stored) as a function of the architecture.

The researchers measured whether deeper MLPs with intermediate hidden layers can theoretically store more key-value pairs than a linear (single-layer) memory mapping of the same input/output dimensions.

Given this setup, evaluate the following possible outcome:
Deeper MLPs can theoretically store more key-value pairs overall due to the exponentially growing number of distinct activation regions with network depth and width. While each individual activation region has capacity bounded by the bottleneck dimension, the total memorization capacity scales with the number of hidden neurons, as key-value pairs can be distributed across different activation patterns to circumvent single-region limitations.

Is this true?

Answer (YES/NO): NO